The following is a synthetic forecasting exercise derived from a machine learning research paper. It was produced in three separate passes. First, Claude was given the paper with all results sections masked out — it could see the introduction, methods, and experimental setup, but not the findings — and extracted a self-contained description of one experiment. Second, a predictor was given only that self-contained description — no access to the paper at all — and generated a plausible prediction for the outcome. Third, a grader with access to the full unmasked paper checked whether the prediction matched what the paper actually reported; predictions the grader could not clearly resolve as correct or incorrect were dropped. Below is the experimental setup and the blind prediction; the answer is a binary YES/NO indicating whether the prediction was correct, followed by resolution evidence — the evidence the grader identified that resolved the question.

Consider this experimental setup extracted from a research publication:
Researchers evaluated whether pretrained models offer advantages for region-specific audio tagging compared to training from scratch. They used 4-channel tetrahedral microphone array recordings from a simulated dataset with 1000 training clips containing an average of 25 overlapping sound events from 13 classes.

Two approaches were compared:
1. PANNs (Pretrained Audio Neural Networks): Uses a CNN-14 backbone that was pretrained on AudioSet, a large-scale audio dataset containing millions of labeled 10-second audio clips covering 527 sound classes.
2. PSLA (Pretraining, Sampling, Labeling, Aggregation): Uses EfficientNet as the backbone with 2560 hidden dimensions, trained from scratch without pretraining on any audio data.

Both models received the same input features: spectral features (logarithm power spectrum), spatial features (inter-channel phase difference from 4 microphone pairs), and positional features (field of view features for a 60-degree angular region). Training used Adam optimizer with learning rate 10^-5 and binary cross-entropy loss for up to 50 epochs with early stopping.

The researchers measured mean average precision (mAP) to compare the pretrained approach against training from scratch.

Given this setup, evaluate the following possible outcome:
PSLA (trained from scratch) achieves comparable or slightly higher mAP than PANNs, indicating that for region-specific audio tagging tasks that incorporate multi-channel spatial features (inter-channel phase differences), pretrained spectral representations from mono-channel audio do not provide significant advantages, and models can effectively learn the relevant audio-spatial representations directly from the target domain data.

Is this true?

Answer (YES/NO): NO